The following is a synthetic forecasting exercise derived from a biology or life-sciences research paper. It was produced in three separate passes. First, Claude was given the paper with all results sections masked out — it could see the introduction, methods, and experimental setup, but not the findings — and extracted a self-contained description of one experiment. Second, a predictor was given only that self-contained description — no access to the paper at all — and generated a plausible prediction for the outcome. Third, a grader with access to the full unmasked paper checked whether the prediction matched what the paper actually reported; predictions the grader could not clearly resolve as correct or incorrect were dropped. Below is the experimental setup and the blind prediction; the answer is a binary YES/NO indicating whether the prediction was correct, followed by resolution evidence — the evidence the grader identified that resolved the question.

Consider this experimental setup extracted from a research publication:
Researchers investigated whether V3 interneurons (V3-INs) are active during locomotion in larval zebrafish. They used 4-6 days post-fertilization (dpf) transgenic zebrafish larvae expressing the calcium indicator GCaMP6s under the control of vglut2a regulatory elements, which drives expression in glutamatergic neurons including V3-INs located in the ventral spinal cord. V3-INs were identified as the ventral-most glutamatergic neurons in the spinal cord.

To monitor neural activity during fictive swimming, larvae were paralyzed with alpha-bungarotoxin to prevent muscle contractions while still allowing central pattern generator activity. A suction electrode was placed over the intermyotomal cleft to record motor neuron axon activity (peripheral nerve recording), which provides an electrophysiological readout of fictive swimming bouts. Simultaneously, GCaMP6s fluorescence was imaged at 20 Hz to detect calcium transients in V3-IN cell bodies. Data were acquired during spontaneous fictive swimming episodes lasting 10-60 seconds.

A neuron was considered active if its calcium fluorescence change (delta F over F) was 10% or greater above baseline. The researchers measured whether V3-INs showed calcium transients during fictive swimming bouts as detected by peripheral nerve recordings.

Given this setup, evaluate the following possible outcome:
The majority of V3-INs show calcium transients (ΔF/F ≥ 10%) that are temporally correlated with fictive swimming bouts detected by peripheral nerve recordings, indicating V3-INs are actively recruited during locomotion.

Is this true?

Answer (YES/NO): YES